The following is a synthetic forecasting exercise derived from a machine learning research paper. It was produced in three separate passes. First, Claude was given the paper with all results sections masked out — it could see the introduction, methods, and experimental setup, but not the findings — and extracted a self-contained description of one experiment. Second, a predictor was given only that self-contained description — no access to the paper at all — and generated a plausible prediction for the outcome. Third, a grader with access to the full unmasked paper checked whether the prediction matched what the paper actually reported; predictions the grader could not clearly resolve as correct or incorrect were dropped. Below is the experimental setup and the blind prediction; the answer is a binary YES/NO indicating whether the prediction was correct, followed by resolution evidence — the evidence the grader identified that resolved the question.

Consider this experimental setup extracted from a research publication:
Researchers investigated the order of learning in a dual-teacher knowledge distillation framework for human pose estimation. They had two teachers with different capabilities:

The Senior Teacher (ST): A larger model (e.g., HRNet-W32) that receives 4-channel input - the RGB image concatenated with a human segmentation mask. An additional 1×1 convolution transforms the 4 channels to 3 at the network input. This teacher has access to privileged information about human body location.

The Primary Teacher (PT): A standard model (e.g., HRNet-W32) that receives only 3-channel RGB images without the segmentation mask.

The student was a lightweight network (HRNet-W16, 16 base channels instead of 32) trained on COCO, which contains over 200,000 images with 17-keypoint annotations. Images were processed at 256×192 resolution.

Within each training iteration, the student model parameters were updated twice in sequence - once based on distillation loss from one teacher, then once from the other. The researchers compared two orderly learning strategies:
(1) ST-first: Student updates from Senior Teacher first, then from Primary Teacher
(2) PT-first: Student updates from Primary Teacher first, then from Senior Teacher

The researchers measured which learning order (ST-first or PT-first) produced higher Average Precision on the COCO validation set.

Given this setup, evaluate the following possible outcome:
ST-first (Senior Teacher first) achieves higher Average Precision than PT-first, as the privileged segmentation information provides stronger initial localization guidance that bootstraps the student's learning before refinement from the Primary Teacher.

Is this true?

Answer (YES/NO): YES